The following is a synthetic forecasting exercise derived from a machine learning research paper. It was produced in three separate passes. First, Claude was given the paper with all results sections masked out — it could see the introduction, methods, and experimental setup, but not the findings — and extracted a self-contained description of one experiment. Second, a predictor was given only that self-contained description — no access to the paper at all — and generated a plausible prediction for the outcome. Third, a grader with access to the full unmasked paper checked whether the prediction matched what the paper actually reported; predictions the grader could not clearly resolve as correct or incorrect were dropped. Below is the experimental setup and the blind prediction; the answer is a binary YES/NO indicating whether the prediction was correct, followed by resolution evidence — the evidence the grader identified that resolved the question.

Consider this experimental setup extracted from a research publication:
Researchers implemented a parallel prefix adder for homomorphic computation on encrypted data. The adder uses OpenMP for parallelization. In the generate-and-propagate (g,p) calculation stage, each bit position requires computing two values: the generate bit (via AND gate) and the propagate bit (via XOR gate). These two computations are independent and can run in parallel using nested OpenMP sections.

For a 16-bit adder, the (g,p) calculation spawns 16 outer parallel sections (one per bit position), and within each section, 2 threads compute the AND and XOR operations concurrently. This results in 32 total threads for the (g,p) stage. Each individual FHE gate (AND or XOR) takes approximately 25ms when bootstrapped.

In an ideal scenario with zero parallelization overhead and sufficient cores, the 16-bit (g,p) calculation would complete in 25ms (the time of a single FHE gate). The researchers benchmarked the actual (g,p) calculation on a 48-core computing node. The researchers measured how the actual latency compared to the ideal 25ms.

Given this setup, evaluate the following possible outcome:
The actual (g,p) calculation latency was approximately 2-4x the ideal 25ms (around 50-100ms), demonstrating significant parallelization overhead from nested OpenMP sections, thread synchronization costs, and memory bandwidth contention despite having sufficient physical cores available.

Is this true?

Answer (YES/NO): YES